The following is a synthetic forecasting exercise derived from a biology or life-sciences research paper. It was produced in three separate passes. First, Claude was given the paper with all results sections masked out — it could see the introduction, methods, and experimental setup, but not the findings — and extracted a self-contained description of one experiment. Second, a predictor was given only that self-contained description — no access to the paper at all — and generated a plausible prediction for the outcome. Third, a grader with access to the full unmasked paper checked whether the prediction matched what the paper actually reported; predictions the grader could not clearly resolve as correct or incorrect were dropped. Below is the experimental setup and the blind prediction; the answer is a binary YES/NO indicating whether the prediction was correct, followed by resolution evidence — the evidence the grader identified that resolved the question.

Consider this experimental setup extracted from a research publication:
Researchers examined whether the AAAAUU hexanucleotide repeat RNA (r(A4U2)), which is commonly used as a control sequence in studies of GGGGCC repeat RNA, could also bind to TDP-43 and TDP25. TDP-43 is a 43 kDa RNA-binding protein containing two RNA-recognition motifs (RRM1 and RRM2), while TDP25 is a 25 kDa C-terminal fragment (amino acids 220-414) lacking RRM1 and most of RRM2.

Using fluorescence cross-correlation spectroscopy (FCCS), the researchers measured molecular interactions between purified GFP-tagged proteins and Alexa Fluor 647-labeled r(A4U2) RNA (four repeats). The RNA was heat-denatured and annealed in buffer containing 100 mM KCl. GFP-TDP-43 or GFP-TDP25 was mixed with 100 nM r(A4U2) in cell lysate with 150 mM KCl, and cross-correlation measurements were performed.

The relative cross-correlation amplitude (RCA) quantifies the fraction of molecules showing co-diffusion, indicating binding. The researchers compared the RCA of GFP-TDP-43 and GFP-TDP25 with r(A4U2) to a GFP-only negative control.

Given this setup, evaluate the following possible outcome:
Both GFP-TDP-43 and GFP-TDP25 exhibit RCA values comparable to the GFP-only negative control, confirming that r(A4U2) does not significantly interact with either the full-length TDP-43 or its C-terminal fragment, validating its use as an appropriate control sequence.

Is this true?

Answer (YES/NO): NO